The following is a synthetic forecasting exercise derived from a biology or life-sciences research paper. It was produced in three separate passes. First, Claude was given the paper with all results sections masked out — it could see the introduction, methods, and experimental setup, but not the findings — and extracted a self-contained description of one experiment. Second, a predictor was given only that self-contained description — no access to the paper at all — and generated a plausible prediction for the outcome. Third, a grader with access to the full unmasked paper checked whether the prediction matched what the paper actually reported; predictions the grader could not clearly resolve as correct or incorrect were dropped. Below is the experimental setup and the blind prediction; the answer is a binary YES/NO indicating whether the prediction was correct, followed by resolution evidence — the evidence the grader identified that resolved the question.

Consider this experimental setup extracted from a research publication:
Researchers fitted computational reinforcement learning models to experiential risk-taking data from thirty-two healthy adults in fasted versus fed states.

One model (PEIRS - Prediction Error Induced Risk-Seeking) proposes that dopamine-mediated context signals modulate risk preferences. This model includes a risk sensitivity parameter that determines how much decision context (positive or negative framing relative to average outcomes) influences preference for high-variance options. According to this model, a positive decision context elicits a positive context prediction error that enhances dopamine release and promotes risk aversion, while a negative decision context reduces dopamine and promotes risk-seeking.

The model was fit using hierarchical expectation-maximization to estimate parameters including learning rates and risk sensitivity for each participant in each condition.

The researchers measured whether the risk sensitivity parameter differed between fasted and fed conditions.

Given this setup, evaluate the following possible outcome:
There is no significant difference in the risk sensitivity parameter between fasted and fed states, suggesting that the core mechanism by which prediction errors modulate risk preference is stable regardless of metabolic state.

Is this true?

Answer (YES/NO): NO